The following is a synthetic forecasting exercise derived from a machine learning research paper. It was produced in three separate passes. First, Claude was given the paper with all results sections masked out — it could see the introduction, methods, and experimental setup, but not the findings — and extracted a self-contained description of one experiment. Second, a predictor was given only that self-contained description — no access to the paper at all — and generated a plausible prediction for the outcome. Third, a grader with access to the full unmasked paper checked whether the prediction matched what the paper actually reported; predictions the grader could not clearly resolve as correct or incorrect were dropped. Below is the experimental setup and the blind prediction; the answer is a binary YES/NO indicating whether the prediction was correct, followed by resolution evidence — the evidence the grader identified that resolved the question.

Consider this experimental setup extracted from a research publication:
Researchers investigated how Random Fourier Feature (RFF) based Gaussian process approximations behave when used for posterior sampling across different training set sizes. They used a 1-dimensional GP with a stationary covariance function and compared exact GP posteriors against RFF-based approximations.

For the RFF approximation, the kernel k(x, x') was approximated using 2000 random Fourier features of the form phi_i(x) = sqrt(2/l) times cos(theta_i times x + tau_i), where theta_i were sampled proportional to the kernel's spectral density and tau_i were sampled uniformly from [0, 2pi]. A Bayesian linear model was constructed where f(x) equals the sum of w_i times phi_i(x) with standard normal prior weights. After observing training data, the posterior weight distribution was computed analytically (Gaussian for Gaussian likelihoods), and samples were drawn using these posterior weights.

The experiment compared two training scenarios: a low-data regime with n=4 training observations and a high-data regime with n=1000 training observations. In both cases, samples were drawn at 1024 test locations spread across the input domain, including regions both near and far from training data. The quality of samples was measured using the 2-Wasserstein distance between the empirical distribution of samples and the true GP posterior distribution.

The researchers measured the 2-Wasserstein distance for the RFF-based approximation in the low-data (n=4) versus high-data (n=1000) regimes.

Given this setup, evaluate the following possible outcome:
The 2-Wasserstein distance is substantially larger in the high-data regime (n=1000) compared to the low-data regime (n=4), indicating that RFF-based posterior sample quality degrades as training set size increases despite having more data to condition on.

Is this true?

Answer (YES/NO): YES